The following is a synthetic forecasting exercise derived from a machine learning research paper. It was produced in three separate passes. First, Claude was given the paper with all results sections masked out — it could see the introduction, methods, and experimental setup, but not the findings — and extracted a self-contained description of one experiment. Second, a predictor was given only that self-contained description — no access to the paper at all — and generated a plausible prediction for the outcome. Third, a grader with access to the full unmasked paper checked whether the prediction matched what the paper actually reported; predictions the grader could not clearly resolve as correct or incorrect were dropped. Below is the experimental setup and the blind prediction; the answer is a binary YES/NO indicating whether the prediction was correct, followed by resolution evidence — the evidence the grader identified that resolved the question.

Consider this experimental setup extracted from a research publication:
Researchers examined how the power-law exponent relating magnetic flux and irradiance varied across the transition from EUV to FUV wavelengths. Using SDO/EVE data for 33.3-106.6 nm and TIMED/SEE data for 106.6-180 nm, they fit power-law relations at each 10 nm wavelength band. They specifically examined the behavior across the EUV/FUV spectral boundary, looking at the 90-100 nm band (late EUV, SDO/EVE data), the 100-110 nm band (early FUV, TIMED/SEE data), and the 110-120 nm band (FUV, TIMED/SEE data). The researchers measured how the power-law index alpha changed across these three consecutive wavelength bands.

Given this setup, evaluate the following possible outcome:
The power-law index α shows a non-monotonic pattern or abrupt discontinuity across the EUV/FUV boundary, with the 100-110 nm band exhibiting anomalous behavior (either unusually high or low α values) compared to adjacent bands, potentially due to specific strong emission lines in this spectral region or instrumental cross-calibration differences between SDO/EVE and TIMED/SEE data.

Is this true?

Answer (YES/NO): YES